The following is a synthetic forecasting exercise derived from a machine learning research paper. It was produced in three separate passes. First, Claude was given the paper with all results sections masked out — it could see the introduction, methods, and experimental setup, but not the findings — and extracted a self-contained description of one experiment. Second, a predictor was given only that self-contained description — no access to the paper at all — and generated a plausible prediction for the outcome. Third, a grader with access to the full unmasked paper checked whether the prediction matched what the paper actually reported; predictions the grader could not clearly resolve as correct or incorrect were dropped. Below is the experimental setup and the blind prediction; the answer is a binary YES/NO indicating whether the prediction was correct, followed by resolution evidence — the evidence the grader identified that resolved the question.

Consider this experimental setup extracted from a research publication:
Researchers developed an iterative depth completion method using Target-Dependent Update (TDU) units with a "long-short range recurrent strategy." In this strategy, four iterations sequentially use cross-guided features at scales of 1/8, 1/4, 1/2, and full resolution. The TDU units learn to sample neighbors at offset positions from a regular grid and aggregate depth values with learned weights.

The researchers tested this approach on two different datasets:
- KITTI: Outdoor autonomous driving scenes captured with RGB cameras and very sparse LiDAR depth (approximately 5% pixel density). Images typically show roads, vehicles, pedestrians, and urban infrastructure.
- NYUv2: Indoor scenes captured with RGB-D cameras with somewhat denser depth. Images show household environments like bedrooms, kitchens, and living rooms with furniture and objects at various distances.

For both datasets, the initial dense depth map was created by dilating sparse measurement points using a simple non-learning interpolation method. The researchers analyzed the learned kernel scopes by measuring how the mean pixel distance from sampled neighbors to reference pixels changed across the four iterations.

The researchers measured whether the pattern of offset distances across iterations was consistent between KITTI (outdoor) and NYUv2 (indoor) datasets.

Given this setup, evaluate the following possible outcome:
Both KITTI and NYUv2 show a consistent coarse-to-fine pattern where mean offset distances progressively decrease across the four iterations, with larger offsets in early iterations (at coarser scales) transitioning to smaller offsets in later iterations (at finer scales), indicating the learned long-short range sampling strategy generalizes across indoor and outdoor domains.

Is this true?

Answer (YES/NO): YES